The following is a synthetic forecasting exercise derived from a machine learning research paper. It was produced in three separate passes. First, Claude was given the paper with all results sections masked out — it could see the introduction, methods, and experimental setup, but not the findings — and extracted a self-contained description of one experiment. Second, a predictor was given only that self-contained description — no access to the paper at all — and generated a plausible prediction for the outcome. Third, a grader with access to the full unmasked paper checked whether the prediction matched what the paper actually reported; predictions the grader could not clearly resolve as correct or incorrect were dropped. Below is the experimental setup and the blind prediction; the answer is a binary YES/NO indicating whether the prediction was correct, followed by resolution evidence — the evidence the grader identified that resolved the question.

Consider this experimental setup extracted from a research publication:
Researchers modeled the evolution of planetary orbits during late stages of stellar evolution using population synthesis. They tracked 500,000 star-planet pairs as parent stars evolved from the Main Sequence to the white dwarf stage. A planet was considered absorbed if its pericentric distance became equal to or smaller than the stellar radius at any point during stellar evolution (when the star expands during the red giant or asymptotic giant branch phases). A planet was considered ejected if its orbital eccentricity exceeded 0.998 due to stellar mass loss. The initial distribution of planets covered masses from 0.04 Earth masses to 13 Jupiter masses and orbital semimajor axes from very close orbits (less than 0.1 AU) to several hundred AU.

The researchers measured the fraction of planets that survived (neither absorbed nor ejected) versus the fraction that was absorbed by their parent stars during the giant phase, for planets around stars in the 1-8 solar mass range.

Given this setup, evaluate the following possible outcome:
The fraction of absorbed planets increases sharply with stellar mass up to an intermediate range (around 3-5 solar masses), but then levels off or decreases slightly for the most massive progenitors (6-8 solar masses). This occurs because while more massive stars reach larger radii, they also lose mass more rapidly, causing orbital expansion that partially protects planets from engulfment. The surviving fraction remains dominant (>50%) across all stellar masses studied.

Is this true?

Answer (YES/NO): NO